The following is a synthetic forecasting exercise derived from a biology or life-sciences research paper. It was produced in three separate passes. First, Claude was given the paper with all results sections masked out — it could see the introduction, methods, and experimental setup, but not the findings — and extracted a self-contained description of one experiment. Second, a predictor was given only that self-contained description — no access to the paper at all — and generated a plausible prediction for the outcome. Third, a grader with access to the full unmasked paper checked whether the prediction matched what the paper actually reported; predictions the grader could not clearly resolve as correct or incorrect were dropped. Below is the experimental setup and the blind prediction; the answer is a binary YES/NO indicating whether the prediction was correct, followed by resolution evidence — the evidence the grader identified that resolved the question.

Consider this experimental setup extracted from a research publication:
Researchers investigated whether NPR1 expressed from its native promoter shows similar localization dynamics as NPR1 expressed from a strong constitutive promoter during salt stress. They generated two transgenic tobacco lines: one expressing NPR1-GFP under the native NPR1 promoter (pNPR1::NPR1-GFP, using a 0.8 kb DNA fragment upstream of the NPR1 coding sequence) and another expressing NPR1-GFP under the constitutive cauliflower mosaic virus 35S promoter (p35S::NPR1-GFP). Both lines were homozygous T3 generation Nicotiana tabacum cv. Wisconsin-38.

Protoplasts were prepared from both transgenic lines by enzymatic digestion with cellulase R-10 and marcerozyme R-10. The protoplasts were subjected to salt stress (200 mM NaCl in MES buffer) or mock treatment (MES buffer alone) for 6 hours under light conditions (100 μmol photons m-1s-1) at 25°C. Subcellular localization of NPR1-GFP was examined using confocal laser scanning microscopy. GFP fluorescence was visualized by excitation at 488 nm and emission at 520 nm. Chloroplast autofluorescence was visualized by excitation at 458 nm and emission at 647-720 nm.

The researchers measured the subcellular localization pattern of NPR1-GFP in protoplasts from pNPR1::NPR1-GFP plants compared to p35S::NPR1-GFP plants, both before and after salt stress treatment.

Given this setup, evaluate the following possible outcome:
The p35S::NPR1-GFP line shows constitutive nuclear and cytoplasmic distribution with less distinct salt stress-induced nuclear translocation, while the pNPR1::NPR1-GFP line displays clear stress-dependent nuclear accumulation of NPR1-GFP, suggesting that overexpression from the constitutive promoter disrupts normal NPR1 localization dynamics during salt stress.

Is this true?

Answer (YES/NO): NO